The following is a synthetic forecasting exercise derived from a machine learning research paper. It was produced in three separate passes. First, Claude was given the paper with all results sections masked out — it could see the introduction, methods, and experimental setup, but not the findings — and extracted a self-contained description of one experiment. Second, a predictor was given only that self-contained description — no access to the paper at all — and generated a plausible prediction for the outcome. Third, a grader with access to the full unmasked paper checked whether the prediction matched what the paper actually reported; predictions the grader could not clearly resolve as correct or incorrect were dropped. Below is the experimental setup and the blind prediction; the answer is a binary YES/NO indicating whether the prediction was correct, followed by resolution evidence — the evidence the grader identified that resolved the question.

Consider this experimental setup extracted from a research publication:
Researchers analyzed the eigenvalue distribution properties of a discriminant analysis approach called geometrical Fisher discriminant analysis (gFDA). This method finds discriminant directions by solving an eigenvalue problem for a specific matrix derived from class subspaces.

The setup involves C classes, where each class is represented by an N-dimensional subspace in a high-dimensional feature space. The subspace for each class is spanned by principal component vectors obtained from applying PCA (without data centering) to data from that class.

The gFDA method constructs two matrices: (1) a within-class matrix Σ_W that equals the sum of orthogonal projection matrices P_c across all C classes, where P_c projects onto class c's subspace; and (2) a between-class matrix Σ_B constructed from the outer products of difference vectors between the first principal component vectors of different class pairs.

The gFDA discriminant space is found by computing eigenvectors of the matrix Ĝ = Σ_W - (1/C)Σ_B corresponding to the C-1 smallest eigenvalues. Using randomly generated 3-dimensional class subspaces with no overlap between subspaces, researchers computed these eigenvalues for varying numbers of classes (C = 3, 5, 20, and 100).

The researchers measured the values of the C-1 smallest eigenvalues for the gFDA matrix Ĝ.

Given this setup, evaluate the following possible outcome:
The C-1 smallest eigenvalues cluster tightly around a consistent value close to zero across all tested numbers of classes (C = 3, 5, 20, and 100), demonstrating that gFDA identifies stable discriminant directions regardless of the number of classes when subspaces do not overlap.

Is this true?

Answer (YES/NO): NO